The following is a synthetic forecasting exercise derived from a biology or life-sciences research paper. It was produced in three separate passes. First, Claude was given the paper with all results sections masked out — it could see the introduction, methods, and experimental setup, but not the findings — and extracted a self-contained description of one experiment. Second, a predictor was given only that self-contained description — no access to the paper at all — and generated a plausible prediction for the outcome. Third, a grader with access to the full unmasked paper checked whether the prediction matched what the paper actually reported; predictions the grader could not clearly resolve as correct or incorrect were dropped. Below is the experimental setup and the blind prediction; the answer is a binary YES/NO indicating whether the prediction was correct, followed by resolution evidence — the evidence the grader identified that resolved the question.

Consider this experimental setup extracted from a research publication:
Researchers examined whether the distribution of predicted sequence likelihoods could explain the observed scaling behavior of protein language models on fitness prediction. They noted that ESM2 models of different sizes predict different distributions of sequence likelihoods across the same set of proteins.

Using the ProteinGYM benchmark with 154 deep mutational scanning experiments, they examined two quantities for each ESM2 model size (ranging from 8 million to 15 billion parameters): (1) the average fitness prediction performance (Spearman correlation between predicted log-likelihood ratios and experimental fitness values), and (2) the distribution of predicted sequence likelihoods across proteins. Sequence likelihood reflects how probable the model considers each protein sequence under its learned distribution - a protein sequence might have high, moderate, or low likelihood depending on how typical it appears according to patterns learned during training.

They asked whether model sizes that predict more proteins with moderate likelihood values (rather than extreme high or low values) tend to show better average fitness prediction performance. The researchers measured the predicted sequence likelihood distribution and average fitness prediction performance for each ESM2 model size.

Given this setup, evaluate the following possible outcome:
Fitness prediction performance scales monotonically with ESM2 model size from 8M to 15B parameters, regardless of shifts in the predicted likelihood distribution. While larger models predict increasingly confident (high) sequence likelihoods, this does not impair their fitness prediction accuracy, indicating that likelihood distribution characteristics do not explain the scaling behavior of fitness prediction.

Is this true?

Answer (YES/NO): NO